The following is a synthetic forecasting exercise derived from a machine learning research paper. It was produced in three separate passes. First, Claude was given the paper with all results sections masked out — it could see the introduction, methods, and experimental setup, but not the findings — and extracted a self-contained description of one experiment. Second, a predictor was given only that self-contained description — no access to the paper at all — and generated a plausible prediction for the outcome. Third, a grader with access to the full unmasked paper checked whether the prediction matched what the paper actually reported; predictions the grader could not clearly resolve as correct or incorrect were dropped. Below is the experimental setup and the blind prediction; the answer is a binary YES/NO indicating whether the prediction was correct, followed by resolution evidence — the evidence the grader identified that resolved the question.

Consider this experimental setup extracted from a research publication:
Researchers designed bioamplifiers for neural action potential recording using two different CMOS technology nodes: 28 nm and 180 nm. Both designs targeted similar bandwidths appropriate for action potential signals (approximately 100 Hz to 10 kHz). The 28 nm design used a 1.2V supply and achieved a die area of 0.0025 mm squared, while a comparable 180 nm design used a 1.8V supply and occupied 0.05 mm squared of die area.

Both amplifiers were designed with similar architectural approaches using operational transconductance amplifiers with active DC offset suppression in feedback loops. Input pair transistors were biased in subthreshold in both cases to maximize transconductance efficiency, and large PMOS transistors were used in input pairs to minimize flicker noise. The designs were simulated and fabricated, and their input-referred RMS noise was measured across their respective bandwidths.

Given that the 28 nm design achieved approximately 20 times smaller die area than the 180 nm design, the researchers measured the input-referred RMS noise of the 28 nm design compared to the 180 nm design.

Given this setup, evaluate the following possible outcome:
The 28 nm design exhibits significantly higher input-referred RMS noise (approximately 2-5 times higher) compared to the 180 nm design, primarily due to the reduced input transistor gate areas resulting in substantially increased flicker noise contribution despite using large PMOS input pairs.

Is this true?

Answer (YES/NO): YES